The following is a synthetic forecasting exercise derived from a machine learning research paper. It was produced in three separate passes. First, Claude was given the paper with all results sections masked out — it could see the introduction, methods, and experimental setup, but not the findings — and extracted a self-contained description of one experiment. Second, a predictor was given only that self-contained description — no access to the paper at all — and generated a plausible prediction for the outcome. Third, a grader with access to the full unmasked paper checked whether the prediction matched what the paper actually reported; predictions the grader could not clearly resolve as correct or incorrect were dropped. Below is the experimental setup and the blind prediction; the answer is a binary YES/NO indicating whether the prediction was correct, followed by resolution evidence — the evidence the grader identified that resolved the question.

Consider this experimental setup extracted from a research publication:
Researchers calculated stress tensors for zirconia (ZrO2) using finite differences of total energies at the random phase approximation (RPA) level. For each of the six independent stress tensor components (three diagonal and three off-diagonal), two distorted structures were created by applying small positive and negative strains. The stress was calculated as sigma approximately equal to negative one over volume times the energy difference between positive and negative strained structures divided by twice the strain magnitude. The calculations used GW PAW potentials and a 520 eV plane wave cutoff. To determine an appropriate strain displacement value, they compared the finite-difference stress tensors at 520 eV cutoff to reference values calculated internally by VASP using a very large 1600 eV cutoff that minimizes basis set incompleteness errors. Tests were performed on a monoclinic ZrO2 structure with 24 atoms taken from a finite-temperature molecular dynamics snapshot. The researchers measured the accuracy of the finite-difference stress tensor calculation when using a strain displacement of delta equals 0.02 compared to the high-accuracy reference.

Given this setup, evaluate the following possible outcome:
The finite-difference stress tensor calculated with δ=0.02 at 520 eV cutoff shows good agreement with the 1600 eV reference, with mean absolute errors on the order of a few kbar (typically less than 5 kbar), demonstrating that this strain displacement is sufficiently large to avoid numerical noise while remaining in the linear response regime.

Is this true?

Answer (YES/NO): YES